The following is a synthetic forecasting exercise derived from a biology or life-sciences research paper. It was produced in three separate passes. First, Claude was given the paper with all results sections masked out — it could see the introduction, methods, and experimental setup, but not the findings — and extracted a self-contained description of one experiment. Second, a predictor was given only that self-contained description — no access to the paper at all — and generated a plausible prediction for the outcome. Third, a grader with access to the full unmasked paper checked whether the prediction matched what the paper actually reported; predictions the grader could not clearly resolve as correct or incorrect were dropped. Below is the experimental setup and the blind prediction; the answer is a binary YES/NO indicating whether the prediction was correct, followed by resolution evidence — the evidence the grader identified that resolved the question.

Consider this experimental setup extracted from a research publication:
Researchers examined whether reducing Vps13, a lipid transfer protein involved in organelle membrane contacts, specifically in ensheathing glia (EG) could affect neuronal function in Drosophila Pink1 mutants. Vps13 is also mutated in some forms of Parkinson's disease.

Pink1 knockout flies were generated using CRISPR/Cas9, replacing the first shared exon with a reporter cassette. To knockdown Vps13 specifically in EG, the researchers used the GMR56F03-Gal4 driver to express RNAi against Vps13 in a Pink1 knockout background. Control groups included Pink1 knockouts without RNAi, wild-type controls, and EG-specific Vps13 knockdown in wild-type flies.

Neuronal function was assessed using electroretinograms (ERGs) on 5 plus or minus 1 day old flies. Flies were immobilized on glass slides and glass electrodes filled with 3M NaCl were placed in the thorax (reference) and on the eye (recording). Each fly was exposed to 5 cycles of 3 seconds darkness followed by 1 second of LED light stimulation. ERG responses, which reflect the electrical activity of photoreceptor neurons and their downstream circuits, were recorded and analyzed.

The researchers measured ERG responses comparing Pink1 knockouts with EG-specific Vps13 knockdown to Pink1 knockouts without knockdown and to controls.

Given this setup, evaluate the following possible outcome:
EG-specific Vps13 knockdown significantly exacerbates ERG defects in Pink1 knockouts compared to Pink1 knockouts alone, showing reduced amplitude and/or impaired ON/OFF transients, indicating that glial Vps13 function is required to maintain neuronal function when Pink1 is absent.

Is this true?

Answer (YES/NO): NO